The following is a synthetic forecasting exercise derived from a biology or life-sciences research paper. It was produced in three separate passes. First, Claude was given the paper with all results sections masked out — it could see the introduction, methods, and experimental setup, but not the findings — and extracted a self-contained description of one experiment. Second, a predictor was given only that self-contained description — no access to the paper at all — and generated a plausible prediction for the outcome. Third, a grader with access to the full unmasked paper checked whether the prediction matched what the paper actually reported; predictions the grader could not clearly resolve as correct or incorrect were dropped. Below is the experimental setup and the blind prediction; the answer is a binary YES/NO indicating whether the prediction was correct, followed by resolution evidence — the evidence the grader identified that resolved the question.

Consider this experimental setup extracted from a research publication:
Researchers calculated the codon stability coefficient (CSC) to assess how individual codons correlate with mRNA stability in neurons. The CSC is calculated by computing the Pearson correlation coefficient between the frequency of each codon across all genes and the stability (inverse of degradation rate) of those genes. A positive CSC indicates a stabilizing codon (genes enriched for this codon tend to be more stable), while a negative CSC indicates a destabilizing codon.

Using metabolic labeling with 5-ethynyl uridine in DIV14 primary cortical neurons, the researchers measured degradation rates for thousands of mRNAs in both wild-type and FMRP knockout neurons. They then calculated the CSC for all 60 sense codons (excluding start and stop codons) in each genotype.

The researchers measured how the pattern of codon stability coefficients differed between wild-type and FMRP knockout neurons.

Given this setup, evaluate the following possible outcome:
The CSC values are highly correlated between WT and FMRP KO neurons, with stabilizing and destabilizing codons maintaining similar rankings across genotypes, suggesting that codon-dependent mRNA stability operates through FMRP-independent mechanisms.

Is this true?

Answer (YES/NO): NO